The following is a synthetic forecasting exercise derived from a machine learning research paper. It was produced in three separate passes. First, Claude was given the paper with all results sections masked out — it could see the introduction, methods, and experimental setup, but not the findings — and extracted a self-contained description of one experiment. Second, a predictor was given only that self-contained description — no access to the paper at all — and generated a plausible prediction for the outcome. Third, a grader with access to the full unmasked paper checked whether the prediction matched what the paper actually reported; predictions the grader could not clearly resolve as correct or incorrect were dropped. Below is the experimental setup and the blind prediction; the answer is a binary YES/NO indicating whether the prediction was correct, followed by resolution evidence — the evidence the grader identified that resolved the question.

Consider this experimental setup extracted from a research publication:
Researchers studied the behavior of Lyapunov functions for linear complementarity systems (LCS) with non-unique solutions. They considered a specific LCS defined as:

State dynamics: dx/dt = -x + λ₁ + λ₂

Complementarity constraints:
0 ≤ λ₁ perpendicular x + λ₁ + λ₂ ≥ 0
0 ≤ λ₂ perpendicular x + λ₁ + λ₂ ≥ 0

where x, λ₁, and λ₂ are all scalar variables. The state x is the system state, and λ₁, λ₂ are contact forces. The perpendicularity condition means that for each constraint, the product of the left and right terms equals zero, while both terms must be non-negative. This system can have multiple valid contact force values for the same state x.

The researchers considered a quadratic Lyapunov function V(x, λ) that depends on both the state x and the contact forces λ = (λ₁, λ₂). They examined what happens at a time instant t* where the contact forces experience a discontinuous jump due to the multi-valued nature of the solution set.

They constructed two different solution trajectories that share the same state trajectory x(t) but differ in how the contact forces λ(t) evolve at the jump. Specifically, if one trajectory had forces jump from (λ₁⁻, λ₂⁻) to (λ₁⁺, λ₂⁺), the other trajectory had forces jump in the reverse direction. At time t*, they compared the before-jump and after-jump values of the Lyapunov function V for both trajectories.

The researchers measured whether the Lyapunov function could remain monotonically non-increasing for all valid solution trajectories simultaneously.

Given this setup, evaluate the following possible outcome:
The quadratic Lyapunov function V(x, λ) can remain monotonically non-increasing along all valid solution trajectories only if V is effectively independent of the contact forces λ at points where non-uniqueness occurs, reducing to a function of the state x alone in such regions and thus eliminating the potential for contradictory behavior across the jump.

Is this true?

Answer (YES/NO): NO